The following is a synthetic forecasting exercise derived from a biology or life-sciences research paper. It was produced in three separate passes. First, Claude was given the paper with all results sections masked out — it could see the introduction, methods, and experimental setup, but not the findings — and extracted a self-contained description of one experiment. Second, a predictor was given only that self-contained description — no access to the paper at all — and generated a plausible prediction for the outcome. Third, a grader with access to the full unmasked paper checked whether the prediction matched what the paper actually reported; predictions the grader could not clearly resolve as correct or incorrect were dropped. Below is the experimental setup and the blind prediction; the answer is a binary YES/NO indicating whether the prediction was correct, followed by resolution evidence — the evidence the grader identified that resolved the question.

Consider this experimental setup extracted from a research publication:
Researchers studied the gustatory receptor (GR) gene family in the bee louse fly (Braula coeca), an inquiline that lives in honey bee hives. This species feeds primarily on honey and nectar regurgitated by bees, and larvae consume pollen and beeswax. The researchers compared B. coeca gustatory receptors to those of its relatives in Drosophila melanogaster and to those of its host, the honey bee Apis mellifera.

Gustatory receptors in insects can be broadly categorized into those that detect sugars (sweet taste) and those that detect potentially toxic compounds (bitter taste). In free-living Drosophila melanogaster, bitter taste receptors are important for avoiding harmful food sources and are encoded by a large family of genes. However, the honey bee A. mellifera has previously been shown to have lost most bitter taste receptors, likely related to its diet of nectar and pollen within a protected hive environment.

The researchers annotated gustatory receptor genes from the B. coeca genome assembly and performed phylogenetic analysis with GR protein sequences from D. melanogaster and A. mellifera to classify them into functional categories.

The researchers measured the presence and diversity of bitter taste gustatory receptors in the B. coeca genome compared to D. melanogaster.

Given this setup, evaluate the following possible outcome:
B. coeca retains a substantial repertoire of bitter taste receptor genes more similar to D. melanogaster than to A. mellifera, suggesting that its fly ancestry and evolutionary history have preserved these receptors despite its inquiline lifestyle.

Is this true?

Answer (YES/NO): NO